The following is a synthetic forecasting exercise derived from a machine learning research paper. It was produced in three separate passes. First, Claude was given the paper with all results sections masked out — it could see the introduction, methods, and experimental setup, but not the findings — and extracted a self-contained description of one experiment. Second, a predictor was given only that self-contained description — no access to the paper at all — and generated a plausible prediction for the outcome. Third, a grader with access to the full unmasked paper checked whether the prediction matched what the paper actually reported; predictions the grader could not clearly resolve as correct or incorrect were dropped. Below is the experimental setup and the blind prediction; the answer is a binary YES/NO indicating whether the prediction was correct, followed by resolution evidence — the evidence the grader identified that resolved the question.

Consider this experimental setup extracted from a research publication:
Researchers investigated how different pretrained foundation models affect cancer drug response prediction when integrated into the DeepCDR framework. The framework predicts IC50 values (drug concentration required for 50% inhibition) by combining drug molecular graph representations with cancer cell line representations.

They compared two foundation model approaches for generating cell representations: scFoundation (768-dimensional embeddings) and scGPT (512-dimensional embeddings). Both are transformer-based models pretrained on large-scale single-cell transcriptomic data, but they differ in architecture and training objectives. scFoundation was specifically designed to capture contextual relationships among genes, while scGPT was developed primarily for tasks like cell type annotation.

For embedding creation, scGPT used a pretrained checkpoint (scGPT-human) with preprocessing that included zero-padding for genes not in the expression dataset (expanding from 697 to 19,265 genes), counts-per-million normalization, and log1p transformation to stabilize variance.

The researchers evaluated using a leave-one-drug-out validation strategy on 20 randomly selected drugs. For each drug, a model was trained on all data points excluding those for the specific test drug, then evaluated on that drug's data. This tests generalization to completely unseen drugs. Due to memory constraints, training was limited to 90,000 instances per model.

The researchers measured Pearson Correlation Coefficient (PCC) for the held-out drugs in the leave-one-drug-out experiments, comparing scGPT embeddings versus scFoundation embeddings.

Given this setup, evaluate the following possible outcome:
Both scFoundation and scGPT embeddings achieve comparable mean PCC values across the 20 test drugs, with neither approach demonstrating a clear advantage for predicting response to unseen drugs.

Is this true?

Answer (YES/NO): NO